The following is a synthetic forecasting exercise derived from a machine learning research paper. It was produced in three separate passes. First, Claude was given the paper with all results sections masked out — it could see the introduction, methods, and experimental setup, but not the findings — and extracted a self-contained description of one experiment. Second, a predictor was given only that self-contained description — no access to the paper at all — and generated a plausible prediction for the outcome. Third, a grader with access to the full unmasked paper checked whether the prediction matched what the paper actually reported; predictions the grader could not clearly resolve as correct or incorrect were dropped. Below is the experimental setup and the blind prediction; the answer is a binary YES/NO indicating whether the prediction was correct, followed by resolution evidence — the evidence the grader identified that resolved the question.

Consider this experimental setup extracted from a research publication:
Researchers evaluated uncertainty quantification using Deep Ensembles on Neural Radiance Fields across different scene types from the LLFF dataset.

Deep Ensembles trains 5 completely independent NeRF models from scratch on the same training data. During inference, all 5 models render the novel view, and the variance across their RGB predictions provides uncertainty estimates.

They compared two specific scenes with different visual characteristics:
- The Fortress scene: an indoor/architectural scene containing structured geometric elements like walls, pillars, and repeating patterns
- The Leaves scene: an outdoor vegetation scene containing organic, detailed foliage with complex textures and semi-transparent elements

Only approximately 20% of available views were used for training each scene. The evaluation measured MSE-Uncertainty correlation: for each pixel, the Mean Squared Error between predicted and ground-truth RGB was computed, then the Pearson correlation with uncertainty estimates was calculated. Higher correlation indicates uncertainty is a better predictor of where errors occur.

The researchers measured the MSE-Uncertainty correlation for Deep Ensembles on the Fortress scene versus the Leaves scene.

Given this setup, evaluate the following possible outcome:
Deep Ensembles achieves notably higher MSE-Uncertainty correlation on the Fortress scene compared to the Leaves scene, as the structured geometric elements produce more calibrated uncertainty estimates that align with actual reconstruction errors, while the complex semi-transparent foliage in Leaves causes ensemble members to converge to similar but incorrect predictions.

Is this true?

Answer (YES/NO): NO